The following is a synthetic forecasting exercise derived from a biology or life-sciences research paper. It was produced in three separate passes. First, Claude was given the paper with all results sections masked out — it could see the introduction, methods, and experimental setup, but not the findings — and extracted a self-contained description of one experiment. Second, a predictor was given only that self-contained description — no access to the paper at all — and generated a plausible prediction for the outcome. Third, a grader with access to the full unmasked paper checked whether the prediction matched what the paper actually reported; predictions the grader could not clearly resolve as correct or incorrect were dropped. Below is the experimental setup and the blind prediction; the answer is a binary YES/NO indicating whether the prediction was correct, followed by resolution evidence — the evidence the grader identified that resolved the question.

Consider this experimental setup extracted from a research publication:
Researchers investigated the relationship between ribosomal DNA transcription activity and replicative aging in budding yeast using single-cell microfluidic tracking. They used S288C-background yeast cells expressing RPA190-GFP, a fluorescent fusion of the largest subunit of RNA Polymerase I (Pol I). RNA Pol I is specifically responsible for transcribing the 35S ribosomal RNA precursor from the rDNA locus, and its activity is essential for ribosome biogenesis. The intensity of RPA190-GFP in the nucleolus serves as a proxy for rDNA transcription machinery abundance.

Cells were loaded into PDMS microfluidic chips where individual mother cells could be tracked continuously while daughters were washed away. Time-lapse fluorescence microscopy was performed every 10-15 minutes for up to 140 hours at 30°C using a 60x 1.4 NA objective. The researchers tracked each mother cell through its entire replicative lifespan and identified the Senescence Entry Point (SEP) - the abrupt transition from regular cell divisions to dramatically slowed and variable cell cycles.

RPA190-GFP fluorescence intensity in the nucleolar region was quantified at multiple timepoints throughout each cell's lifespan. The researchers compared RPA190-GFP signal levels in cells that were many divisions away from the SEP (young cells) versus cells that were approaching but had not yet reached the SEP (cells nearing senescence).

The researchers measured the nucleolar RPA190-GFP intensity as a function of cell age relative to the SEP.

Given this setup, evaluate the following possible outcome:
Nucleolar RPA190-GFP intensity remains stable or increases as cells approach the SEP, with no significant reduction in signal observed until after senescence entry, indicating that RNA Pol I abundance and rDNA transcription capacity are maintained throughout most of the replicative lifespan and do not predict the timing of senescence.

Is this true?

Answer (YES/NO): NO